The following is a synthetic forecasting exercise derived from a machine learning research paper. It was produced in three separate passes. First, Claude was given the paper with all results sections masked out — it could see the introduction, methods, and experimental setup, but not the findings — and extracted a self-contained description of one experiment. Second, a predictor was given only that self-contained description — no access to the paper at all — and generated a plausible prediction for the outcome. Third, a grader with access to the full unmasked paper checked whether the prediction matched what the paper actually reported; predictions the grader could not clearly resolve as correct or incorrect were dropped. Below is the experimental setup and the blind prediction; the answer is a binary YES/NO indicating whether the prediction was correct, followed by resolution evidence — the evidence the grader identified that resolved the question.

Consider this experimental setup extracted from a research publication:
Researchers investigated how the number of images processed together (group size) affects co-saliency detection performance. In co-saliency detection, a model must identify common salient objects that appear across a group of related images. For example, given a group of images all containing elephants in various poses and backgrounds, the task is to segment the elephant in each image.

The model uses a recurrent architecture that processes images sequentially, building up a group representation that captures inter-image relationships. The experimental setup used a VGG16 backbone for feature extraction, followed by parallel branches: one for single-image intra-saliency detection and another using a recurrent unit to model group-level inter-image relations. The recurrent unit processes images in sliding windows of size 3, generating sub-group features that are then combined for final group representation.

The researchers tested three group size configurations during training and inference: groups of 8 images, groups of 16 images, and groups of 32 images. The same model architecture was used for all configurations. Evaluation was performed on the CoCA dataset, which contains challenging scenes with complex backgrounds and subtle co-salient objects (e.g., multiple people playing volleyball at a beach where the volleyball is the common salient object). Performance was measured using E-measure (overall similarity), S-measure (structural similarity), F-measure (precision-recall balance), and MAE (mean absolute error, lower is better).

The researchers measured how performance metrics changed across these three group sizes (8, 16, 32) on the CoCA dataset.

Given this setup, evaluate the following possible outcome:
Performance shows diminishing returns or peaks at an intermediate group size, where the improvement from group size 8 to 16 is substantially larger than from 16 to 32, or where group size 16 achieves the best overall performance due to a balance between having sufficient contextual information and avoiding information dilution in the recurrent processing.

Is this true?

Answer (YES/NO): NO